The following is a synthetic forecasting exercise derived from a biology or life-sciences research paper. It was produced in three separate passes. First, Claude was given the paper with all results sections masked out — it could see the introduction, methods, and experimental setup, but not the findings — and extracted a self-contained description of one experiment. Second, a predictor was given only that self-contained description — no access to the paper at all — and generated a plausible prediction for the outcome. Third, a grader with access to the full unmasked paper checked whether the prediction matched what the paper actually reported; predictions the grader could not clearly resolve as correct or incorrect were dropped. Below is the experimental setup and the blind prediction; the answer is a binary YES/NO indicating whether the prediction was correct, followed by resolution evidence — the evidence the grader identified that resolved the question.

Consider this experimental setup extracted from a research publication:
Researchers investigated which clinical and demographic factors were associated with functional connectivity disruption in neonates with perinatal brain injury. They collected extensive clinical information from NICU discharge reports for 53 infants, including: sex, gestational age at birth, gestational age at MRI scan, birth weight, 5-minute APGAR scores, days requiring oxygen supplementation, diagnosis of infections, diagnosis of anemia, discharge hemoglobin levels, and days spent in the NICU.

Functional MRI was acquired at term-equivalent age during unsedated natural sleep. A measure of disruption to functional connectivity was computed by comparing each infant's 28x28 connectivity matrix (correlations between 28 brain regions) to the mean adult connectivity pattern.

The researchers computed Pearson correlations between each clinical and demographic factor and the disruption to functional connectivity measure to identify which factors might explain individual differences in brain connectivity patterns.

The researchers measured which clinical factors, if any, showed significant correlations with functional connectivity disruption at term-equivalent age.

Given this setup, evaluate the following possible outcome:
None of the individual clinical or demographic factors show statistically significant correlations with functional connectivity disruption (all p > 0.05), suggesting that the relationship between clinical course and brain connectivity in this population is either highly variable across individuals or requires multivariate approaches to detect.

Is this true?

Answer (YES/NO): YES